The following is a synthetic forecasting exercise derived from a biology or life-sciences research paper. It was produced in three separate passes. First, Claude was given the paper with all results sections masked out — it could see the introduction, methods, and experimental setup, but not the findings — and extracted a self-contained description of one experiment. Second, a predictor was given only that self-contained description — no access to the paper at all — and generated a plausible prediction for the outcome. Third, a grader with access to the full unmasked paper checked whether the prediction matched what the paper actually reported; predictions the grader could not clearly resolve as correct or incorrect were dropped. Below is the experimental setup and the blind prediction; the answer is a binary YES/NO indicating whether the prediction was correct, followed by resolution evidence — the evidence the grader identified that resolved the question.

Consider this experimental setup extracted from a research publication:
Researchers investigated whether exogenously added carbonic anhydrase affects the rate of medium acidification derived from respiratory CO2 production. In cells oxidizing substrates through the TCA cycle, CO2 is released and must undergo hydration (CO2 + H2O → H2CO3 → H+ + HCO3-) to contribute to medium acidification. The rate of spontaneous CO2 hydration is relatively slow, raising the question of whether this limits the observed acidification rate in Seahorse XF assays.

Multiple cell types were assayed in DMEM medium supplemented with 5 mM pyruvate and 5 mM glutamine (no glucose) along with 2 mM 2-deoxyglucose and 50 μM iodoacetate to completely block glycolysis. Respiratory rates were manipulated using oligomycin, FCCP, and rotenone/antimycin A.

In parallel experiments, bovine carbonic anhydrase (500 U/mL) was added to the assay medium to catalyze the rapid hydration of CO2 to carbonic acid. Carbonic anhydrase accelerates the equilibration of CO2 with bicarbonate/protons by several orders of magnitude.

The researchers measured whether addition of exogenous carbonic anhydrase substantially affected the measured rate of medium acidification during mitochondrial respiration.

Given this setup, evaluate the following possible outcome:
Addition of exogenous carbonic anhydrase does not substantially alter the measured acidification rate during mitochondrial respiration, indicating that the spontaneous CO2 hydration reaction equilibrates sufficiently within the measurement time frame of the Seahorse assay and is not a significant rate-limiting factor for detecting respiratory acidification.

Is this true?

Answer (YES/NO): YES